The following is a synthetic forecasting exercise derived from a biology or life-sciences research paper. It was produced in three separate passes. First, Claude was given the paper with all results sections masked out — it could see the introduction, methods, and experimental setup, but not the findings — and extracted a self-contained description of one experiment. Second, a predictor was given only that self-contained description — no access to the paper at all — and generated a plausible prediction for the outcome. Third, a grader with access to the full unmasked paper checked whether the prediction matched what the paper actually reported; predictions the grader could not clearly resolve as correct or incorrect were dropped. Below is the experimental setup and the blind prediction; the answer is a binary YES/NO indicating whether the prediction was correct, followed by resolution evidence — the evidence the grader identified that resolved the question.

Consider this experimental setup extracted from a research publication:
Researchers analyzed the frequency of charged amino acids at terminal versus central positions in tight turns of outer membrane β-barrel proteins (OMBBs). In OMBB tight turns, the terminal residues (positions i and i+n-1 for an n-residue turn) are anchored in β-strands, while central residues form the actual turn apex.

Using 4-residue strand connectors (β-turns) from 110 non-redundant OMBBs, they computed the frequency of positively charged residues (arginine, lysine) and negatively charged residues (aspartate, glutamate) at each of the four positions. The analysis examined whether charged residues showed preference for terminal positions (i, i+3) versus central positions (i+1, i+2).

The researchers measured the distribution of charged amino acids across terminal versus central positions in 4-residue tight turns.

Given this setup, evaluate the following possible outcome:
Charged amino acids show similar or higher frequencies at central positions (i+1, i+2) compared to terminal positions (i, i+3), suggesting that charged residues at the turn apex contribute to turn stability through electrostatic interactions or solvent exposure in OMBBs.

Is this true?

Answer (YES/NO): YES